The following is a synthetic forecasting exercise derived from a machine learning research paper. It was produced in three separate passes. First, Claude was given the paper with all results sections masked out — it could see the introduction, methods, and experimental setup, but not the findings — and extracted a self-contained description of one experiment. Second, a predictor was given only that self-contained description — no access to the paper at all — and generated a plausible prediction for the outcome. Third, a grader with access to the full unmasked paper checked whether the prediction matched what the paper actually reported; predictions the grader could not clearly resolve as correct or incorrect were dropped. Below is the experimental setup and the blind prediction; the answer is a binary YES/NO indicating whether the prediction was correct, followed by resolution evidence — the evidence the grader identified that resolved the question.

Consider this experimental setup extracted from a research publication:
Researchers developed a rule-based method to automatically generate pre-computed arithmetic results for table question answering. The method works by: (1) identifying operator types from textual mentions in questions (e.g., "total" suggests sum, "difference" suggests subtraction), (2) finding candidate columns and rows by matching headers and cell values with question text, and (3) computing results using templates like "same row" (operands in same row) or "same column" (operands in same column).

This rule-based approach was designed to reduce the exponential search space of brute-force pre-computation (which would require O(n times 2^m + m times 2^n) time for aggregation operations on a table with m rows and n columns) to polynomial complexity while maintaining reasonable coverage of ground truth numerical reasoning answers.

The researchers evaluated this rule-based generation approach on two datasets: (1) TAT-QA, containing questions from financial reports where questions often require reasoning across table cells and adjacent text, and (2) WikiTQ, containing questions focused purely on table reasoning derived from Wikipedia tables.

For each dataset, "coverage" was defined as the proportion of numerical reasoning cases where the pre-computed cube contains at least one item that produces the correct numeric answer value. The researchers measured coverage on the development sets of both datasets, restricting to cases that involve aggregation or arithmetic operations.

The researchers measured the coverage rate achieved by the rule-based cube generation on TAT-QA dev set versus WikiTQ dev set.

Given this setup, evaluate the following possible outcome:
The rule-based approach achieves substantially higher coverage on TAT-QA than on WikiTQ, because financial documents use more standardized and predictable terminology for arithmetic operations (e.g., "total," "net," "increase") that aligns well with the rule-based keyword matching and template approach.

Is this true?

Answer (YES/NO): NO